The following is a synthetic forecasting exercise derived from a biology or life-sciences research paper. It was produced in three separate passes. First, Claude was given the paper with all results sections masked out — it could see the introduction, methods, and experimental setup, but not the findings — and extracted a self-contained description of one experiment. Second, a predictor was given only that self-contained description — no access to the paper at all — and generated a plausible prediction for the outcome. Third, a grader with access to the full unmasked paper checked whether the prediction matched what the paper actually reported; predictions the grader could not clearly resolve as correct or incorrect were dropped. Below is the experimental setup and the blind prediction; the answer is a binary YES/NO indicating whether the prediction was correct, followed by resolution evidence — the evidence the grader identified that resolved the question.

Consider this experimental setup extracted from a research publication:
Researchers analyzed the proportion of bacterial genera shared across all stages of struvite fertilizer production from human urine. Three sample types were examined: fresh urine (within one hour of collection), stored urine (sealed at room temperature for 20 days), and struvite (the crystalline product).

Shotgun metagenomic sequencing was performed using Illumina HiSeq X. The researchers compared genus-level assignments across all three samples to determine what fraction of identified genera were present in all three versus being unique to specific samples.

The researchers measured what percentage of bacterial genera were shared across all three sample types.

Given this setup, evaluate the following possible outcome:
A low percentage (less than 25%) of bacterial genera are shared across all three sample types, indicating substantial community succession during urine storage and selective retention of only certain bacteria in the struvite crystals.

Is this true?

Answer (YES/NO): NO